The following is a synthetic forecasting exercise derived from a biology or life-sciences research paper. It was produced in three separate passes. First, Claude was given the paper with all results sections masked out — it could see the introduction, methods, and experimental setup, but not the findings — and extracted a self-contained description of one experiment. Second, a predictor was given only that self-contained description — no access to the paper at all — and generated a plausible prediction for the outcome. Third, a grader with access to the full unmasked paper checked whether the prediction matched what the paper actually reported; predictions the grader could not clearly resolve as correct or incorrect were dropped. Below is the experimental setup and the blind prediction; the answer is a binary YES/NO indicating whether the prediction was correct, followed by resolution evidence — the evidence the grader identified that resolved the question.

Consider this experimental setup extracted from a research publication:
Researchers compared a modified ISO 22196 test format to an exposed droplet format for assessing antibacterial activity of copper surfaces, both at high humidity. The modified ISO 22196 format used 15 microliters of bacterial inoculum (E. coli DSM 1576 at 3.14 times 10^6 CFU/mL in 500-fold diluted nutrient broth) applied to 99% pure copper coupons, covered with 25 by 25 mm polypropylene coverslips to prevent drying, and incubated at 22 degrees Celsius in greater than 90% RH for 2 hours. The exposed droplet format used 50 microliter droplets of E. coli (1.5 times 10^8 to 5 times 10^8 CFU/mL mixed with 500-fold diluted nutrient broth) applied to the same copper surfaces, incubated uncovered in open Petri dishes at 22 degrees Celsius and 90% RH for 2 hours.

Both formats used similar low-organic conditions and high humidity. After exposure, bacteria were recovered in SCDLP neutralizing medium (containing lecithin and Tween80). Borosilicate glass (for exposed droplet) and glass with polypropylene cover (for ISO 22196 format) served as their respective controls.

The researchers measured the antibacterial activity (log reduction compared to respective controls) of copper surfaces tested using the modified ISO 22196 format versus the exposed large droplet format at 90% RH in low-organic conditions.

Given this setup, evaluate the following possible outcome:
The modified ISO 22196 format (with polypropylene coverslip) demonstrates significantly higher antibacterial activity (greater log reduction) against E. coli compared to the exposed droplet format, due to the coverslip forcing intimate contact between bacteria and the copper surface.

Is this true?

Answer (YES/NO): YES